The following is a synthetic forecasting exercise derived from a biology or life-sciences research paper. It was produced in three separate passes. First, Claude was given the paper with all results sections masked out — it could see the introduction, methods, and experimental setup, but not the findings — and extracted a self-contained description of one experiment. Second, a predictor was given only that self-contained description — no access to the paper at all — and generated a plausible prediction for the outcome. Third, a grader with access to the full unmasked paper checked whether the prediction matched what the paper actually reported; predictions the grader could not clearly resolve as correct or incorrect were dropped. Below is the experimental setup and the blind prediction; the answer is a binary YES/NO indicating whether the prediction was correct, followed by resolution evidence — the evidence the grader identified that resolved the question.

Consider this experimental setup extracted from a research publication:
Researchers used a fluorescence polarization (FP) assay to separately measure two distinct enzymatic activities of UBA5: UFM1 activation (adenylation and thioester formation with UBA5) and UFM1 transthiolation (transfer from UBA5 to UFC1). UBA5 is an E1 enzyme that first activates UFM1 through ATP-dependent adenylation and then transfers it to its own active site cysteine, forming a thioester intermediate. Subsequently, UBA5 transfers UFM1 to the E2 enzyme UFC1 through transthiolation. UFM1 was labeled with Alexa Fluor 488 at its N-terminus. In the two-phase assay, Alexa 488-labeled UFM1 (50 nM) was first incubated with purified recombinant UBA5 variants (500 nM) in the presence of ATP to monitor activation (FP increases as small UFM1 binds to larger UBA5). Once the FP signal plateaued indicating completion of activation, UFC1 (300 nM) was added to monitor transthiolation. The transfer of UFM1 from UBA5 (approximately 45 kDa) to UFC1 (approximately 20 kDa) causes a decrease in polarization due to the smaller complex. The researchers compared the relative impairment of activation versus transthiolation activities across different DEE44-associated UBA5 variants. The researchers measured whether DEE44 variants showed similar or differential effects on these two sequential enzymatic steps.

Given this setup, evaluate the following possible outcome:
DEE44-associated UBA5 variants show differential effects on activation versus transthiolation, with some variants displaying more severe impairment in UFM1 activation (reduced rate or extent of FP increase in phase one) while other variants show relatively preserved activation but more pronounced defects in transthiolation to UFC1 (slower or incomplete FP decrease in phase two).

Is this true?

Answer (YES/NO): YES